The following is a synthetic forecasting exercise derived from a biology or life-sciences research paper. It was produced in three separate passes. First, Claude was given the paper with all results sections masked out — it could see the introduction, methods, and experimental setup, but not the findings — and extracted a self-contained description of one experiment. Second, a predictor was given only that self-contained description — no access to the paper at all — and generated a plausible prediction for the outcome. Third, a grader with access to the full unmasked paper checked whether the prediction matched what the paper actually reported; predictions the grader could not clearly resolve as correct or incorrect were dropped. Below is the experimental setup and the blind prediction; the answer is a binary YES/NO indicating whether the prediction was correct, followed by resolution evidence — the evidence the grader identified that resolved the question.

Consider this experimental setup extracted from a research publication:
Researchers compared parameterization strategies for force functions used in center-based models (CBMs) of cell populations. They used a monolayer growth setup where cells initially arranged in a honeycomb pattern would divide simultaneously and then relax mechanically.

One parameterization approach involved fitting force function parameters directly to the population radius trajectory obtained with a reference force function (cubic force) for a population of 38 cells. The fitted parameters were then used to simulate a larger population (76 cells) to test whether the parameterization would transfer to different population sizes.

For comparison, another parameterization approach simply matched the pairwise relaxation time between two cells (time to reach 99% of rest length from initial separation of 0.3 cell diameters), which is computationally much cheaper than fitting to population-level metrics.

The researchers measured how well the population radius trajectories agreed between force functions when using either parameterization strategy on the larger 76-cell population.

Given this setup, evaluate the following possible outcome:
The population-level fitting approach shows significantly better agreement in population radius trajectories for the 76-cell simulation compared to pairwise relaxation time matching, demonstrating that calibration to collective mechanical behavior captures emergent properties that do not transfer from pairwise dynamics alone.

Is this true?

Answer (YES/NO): NO